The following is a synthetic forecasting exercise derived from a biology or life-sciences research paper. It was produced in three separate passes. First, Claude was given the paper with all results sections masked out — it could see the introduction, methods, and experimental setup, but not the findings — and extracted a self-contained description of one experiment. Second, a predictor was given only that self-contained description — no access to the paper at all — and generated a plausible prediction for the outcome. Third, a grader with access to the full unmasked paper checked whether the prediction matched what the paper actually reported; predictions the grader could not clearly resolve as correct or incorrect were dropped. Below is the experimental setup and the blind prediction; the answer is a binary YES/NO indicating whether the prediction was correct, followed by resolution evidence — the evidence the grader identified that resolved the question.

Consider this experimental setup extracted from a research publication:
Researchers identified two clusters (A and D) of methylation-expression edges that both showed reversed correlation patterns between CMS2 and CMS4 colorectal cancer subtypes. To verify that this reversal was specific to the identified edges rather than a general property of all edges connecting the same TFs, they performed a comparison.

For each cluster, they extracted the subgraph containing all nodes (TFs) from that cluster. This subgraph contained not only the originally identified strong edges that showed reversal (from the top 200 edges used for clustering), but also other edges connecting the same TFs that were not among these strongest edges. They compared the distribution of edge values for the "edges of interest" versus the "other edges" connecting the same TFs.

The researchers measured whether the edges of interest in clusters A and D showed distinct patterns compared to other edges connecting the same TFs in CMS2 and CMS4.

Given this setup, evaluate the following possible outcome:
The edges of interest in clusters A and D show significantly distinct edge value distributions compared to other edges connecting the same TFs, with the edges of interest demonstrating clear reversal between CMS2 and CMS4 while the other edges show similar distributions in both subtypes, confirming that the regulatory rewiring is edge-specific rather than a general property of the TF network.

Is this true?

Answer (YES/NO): YES